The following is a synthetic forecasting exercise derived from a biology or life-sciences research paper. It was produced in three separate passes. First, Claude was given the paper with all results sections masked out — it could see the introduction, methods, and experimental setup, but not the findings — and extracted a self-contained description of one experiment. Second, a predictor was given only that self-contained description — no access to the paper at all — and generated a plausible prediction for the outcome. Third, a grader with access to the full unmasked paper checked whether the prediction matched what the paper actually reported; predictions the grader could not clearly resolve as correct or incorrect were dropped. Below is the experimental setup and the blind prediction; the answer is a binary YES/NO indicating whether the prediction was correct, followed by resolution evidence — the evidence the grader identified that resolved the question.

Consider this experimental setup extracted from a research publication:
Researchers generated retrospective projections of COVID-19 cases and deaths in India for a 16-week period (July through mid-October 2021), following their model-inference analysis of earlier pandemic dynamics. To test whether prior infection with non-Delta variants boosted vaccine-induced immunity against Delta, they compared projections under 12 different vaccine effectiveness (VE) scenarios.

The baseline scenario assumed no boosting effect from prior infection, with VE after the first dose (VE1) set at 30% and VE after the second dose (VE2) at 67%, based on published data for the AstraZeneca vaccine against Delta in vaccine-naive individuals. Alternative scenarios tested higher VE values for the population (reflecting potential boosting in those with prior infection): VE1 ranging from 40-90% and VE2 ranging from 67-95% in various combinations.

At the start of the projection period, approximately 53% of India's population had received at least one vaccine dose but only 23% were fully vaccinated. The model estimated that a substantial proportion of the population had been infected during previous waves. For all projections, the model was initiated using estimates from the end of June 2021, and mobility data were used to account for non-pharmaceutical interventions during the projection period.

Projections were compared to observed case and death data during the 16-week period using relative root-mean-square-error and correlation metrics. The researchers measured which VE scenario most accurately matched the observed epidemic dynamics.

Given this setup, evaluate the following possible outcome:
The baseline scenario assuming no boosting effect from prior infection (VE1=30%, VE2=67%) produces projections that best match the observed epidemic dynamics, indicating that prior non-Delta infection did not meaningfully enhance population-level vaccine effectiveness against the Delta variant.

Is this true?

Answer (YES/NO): NO